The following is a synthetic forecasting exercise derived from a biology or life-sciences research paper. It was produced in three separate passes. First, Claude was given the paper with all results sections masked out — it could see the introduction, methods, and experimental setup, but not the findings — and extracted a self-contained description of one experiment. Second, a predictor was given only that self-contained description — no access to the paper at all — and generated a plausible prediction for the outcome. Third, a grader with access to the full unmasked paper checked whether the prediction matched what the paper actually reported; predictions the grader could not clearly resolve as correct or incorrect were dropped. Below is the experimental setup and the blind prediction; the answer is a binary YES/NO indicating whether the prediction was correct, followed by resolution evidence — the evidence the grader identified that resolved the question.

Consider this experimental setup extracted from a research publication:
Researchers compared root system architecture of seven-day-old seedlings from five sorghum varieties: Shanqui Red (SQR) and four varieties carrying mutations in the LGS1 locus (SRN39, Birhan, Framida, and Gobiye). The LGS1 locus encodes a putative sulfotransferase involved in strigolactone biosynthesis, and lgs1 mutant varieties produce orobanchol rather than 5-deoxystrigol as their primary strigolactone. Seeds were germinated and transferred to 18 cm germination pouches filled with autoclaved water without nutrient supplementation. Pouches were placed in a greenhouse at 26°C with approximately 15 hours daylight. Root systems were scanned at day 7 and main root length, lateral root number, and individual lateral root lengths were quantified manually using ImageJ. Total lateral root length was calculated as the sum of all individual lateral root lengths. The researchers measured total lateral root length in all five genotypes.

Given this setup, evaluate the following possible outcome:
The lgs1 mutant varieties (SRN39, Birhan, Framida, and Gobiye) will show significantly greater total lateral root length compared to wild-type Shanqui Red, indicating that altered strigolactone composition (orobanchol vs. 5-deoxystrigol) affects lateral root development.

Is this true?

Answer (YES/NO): YES